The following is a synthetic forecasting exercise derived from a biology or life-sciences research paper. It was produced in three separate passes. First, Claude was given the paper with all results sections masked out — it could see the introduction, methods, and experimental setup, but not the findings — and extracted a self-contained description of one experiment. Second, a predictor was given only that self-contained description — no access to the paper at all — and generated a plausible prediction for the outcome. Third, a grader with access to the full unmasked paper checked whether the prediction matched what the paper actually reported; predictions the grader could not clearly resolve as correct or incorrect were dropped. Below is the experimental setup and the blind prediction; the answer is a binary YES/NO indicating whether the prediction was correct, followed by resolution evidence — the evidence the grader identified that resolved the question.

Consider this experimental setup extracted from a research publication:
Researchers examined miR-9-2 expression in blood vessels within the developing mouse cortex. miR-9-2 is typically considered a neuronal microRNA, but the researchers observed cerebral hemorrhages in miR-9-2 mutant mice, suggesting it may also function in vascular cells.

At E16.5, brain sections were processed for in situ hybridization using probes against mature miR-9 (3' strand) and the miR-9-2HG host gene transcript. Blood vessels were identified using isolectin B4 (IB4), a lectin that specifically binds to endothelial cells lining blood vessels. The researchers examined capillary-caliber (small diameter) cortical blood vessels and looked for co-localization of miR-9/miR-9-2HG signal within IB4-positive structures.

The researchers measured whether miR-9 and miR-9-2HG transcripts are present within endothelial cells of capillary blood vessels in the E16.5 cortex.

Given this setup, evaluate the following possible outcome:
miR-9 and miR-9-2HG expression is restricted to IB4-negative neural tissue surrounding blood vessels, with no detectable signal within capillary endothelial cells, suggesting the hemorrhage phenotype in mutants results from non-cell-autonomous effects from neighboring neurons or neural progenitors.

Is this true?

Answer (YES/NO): NO